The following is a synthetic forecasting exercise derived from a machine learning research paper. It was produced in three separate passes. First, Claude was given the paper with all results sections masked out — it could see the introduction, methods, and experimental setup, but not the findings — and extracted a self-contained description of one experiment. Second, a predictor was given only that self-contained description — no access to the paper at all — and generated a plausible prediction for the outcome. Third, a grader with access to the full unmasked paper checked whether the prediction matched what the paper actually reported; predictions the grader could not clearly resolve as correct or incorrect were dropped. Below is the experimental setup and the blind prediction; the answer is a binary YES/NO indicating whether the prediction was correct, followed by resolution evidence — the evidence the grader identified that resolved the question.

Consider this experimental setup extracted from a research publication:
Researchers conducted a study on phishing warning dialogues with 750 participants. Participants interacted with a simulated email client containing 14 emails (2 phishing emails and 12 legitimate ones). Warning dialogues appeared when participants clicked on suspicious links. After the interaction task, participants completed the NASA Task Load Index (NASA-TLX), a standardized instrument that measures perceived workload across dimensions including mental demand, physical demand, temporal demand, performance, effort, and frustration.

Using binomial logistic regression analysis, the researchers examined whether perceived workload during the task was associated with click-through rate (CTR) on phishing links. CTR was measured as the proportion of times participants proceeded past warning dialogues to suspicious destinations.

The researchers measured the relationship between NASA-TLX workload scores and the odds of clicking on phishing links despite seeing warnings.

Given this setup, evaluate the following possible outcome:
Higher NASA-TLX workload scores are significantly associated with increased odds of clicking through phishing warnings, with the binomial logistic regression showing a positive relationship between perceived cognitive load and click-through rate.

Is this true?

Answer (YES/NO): NO